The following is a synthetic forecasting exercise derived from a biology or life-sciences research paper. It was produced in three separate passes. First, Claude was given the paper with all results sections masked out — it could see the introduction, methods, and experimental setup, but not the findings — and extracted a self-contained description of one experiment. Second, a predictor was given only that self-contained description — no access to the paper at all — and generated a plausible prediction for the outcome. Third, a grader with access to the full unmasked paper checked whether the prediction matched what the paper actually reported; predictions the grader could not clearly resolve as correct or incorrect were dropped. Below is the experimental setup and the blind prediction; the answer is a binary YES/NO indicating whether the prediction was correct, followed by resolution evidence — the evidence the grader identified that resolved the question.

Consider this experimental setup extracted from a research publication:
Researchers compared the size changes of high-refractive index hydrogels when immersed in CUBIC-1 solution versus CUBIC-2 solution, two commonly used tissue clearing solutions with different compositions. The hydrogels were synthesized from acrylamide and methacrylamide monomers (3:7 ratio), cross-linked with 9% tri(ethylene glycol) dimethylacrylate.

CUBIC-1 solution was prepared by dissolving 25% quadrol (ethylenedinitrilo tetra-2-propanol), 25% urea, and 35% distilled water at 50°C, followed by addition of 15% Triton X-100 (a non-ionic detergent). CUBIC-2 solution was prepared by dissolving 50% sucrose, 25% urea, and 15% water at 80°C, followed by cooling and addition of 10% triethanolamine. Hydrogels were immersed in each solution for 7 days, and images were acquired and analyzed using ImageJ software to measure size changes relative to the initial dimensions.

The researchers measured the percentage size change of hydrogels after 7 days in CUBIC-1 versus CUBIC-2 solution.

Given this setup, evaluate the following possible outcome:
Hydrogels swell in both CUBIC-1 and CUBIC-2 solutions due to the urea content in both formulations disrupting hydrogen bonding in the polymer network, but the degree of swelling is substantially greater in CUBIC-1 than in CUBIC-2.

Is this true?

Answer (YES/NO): NO